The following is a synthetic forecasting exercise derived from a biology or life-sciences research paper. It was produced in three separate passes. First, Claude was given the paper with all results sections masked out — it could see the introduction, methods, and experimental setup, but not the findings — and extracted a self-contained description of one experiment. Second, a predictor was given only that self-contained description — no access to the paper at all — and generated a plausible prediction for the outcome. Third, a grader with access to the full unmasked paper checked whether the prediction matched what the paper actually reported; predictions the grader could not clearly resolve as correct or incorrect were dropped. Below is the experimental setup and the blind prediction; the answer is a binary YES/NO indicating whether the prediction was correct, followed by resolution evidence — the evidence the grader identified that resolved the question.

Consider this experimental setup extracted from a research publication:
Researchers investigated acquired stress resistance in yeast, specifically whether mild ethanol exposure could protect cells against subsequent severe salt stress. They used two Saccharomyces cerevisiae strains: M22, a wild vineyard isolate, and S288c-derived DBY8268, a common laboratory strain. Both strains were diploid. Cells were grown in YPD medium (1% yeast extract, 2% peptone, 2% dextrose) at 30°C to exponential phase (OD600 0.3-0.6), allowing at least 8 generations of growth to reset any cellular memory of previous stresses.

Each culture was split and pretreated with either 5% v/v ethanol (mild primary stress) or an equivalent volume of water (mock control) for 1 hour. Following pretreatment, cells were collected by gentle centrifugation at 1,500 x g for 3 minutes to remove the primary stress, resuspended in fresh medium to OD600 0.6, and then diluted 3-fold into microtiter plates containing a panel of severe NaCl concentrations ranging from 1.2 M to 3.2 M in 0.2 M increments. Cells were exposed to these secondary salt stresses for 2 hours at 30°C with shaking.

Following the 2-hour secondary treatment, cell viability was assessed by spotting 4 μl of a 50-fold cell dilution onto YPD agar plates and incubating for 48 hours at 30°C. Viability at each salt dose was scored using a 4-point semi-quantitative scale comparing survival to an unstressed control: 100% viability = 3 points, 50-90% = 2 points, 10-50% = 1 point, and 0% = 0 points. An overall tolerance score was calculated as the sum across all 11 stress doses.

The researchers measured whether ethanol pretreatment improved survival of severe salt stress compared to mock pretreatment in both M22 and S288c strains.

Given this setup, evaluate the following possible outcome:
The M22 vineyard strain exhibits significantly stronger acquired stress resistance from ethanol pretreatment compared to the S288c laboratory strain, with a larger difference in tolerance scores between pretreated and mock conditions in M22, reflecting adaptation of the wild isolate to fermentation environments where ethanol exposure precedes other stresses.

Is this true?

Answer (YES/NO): YES